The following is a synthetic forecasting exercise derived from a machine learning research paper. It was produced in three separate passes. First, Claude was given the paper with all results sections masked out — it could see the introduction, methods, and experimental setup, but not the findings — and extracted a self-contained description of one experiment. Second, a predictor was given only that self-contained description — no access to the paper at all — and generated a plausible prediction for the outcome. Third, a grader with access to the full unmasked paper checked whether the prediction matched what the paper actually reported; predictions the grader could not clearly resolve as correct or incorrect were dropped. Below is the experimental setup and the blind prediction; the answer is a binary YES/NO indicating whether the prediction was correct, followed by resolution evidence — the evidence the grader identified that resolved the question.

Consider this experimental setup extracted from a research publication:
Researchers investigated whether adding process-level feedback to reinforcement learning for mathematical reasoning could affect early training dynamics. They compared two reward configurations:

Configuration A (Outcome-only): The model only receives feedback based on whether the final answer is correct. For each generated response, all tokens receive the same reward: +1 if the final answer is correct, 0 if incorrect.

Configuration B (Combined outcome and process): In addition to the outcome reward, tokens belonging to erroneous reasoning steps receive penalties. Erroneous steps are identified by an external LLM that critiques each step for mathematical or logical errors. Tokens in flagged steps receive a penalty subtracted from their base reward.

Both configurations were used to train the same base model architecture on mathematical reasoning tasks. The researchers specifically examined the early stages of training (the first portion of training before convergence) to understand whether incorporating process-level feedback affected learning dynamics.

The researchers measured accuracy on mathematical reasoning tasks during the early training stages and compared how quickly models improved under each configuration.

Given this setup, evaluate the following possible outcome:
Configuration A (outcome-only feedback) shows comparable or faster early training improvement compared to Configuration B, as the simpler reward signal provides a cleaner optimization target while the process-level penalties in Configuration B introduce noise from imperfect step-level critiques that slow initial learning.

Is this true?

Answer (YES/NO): YES